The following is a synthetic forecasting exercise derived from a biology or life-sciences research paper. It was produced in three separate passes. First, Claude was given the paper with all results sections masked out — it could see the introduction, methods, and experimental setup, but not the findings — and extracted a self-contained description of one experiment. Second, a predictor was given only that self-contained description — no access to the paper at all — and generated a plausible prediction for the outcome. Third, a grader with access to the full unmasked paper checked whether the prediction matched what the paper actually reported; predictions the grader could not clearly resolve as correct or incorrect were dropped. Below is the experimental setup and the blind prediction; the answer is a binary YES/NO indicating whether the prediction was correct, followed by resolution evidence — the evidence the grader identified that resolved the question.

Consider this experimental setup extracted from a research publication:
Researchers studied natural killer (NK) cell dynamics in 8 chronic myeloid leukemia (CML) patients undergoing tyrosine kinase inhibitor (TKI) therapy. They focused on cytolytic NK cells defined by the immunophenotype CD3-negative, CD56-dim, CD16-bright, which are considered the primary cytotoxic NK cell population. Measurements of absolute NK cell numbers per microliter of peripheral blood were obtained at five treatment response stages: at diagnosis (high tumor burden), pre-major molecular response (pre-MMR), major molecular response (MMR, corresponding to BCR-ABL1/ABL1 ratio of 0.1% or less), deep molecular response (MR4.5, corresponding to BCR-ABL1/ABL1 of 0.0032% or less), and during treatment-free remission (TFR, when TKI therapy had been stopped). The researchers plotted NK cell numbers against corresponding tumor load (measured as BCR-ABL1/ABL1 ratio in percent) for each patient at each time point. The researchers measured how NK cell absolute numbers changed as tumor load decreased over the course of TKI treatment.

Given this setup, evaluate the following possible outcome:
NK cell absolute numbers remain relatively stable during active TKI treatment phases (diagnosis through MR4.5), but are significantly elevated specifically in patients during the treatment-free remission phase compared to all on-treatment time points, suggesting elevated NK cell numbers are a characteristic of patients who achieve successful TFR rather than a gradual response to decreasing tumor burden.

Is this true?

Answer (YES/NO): NO